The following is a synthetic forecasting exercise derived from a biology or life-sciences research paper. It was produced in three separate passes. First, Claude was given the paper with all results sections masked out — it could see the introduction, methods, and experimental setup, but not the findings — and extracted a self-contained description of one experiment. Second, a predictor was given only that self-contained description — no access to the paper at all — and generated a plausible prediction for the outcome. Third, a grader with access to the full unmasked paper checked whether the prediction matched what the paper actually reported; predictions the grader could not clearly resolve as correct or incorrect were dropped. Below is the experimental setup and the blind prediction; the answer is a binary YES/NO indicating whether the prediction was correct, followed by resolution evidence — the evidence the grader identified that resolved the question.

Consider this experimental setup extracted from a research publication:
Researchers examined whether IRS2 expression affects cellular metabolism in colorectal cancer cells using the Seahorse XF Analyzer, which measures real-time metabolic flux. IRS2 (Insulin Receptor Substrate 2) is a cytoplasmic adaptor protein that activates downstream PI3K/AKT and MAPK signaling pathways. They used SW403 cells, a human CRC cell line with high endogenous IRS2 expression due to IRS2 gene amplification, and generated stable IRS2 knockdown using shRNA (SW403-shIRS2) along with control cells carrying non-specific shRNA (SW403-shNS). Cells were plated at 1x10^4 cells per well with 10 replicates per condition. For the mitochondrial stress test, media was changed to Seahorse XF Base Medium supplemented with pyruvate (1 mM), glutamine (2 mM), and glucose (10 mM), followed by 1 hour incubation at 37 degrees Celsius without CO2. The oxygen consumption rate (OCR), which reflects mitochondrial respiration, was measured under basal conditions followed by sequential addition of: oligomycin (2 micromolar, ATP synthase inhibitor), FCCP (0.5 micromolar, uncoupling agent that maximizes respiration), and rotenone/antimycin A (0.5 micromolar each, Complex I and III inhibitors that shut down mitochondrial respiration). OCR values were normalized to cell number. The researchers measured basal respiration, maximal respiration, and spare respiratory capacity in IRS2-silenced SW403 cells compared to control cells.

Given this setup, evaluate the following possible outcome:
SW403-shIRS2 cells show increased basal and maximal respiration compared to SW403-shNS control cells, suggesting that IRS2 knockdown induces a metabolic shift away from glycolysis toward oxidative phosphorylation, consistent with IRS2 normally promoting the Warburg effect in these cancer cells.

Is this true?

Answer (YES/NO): NO